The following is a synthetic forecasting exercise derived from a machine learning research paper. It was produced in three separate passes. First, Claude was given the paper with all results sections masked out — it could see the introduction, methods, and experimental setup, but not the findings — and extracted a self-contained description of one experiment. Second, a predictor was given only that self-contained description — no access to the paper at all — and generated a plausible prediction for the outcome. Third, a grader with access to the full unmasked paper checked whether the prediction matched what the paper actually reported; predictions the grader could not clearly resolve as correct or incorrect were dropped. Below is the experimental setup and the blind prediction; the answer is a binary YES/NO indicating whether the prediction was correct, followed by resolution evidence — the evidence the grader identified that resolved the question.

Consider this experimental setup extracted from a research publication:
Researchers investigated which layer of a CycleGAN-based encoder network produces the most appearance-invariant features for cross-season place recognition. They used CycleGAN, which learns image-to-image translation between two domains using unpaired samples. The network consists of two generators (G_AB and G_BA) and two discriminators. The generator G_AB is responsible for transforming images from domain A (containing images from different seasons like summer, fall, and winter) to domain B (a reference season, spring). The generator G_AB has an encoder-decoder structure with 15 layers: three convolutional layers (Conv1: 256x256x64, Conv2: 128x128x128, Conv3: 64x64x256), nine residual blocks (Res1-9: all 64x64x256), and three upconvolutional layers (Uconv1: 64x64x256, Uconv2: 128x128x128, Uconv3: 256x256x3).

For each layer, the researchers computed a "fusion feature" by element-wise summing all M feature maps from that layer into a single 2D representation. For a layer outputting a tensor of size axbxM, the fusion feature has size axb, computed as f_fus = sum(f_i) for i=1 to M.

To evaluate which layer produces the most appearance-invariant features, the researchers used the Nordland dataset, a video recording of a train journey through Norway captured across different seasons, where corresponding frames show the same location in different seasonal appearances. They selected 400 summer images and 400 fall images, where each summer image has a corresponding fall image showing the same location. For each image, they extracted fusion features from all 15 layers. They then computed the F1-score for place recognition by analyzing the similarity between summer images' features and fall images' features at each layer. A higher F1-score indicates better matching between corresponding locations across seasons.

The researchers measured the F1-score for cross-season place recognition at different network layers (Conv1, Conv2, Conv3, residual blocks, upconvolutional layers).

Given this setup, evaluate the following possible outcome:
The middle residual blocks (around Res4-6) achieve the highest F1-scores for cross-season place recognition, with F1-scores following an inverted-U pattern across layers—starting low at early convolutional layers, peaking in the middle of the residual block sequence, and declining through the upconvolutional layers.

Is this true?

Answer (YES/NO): NO